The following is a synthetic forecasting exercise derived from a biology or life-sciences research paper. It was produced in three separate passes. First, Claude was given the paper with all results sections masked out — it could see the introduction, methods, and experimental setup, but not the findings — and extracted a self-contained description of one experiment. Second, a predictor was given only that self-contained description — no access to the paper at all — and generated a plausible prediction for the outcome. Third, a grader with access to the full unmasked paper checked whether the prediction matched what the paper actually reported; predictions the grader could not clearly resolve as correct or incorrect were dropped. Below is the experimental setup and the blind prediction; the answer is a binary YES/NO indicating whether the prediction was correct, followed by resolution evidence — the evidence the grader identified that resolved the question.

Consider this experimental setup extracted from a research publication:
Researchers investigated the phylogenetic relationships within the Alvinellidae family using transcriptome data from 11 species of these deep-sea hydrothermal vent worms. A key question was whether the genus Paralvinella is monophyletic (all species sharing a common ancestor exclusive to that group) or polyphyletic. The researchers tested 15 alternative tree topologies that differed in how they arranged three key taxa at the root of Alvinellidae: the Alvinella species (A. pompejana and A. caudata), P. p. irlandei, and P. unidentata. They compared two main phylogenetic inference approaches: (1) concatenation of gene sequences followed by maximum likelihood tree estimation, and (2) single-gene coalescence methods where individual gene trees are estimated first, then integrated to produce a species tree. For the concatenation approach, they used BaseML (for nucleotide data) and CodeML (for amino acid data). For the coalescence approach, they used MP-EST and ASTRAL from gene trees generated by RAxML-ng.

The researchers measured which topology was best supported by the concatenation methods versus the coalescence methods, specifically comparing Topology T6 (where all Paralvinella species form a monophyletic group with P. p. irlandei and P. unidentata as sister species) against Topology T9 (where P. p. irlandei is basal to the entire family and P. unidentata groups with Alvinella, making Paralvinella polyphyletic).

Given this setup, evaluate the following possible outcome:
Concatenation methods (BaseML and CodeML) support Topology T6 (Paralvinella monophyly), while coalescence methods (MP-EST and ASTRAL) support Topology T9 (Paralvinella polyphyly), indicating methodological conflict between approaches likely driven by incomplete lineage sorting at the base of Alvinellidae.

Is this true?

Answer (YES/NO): NO